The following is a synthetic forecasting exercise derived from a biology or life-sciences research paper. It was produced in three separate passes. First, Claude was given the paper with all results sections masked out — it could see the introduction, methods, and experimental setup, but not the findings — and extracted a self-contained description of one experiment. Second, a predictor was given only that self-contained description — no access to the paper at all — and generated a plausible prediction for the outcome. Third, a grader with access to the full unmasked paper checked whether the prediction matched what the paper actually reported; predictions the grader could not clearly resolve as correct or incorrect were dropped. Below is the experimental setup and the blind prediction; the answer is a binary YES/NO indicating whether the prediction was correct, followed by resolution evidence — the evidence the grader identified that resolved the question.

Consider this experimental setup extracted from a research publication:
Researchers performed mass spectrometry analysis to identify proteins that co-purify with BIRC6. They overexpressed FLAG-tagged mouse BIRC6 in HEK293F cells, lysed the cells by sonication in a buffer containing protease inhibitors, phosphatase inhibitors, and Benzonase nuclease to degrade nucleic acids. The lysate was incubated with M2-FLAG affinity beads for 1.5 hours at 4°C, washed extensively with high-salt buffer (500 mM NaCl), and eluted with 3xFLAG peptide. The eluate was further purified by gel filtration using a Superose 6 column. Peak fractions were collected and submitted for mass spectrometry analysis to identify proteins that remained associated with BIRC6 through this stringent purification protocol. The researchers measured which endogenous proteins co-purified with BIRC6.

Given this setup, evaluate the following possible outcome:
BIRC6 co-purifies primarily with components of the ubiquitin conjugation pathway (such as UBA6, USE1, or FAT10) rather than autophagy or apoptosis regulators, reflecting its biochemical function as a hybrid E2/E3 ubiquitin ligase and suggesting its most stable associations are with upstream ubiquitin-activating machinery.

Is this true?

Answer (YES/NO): NO